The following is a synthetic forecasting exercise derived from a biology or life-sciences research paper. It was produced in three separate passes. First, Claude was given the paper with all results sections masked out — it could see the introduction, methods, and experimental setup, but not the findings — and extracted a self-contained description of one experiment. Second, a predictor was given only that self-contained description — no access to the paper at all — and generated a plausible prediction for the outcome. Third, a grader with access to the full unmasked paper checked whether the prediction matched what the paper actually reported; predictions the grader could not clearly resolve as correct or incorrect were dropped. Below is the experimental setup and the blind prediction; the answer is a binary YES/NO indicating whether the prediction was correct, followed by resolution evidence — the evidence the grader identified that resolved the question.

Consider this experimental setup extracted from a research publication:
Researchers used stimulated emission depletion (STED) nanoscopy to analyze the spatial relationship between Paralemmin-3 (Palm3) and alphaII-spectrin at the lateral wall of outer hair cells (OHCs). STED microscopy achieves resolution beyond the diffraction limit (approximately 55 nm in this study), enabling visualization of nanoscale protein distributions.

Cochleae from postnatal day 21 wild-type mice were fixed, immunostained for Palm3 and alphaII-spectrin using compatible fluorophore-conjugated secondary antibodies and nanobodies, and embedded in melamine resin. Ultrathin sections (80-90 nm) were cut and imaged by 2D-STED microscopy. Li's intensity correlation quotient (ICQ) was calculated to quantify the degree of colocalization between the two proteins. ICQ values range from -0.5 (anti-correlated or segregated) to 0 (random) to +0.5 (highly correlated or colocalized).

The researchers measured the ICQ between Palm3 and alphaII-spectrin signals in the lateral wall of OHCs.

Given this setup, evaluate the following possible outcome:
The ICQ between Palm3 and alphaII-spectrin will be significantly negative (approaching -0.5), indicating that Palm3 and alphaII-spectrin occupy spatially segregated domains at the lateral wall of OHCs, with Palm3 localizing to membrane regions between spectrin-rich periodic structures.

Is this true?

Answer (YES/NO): NO